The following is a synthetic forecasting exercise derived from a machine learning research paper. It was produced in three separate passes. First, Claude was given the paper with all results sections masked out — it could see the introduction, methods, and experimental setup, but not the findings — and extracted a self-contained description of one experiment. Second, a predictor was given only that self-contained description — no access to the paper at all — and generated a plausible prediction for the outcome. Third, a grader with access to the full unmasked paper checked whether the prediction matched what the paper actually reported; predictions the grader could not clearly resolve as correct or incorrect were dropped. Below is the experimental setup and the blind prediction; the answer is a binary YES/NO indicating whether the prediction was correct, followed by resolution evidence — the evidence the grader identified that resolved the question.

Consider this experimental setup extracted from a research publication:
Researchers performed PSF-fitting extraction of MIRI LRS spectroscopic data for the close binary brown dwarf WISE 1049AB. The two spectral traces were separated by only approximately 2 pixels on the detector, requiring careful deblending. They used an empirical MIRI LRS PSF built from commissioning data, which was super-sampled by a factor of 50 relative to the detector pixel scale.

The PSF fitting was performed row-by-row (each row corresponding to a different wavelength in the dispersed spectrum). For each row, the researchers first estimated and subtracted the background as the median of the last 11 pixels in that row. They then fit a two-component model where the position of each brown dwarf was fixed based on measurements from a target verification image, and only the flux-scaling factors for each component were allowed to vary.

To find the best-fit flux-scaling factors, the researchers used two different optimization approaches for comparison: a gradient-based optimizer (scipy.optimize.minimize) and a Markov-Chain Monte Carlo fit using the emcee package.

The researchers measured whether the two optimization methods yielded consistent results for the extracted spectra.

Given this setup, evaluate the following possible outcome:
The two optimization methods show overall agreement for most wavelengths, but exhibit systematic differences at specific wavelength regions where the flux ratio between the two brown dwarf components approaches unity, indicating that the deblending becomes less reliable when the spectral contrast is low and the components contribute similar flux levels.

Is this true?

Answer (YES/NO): NO